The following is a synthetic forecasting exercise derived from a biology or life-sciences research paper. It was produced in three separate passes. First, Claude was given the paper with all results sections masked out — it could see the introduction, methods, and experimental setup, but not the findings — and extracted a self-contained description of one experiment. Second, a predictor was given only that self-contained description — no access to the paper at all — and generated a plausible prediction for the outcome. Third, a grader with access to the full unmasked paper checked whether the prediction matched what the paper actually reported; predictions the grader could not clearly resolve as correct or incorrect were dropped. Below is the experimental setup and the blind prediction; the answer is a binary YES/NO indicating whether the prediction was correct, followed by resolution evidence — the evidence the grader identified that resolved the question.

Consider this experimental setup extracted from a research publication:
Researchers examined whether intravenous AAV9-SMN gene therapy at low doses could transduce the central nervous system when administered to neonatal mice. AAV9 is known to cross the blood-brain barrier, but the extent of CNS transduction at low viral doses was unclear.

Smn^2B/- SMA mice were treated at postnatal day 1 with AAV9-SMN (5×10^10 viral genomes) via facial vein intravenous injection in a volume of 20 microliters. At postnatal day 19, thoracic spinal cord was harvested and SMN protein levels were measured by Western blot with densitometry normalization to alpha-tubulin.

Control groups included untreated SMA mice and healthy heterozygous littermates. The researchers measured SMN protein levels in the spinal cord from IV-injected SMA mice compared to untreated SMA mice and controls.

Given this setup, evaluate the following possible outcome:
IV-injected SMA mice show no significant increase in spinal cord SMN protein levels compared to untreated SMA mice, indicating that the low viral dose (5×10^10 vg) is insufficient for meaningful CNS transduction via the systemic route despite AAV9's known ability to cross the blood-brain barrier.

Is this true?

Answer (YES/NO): YES